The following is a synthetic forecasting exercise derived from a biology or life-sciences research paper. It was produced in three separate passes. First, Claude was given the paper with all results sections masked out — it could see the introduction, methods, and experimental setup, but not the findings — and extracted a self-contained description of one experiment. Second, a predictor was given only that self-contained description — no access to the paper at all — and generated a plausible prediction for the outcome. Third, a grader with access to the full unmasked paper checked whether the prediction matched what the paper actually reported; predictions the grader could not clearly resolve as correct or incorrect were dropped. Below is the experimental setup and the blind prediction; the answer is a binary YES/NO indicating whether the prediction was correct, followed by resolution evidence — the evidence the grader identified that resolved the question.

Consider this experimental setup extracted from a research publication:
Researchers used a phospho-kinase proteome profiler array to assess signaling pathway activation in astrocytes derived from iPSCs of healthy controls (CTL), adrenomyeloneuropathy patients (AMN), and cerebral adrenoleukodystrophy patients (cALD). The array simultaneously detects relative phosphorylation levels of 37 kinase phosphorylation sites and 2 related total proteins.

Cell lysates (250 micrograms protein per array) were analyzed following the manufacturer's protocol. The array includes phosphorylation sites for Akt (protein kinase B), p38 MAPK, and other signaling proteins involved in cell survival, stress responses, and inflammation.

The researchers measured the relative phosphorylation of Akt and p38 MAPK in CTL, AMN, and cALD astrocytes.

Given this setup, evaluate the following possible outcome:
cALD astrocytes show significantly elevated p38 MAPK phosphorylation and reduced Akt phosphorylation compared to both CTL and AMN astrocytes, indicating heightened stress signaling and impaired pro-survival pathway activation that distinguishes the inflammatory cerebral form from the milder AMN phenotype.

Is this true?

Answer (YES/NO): NO